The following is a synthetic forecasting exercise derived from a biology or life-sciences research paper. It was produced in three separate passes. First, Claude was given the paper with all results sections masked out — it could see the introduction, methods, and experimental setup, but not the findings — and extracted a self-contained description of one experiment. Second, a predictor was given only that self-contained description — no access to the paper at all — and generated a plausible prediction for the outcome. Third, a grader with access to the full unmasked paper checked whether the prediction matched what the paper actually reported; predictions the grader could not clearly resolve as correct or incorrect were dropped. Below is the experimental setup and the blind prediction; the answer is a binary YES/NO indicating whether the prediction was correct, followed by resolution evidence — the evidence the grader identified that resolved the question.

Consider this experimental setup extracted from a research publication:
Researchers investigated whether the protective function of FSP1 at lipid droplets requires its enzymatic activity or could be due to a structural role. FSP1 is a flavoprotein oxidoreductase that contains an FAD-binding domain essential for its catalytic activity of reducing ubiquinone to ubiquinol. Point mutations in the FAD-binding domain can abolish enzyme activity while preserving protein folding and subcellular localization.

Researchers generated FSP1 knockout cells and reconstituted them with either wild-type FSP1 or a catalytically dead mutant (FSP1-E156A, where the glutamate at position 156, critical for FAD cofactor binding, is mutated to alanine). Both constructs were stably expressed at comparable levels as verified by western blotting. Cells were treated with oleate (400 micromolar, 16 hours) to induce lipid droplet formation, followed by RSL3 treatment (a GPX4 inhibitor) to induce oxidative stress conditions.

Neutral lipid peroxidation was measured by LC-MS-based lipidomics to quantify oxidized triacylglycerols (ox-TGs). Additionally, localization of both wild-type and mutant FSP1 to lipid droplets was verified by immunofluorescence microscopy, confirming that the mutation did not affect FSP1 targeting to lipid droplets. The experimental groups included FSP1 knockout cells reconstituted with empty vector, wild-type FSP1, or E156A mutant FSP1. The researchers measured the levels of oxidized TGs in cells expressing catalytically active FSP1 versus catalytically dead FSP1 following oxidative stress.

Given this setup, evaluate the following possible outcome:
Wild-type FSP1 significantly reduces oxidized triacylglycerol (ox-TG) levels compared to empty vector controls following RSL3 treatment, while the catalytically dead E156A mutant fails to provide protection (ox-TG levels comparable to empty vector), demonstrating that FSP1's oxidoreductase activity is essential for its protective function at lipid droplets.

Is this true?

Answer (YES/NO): YES